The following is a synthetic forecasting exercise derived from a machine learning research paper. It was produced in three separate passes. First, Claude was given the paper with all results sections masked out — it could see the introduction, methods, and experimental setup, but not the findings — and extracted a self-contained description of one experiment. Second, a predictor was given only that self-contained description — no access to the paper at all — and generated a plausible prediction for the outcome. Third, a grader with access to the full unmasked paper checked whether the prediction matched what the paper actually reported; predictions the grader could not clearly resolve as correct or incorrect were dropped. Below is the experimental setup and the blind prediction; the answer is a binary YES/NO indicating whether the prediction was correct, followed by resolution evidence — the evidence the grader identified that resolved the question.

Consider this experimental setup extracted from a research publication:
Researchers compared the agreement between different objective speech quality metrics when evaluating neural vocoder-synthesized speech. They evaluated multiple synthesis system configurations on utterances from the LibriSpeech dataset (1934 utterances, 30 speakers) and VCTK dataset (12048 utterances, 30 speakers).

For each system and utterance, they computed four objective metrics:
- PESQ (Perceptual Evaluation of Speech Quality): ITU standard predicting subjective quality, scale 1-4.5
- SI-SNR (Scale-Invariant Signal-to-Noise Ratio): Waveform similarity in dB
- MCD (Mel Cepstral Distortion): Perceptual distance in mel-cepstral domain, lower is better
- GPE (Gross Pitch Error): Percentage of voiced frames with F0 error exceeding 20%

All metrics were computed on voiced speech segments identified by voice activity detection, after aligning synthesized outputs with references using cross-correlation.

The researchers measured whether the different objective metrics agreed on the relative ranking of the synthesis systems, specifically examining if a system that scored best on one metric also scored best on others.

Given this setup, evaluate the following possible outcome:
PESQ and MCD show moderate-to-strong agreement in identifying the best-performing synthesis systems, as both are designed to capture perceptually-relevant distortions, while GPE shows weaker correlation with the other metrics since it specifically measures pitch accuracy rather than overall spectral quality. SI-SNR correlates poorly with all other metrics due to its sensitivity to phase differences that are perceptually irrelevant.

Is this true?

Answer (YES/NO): NO